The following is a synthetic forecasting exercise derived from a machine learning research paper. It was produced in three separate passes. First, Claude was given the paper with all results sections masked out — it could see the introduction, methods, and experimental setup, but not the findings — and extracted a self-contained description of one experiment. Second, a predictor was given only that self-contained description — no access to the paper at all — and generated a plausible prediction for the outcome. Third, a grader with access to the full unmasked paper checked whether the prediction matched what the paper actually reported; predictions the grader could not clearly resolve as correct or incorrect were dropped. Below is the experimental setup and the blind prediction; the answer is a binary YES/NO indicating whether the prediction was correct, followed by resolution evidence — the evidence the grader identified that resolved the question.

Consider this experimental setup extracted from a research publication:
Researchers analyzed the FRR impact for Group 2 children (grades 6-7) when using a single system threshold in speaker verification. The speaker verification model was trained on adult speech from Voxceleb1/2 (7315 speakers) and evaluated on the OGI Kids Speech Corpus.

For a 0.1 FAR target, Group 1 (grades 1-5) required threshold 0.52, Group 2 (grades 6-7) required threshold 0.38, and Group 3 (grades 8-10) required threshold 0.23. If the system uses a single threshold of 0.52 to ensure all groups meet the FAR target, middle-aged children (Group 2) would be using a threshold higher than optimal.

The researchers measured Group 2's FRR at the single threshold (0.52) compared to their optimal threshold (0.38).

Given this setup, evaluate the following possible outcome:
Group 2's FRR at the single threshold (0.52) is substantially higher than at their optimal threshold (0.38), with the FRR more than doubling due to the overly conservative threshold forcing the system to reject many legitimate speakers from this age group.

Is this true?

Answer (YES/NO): NO